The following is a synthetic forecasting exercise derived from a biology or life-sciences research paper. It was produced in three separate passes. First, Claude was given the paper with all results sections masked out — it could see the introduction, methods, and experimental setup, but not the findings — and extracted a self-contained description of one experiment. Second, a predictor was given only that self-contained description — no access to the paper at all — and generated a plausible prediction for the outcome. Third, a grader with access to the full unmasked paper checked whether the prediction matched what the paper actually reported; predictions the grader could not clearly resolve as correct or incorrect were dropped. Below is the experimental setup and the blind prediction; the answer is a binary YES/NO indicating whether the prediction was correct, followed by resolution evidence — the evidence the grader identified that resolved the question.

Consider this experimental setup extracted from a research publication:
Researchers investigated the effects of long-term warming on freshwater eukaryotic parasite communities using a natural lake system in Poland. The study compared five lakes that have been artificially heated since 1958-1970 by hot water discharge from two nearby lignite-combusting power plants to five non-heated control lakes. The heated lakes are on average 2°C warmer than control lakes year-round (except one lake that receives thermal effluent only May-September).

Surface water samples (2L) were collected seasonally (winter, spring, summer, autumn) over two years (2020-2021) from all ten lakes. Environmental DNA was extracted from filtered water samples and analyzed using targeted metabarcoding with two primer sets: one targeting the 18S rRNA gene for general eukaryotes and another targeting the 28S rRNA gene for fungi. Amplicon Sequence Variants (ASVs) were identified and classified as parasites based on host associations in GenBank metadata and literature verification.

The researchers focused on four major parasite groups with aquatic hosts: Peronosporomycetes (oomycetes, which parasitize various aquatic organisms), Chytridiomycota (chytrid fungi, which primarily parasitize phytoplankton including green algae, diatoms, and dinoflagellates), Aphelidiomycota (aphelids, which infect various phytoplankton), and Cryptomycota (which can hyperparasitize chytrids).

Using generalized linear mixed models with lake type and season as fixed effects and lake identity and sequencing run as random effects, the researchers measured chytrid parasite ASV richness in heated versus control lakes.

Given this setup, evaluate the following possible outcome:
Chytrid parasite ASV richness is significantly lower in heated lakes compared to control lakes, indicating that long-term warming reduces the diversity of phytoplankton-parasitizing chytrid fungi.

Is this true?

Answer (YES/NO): NO